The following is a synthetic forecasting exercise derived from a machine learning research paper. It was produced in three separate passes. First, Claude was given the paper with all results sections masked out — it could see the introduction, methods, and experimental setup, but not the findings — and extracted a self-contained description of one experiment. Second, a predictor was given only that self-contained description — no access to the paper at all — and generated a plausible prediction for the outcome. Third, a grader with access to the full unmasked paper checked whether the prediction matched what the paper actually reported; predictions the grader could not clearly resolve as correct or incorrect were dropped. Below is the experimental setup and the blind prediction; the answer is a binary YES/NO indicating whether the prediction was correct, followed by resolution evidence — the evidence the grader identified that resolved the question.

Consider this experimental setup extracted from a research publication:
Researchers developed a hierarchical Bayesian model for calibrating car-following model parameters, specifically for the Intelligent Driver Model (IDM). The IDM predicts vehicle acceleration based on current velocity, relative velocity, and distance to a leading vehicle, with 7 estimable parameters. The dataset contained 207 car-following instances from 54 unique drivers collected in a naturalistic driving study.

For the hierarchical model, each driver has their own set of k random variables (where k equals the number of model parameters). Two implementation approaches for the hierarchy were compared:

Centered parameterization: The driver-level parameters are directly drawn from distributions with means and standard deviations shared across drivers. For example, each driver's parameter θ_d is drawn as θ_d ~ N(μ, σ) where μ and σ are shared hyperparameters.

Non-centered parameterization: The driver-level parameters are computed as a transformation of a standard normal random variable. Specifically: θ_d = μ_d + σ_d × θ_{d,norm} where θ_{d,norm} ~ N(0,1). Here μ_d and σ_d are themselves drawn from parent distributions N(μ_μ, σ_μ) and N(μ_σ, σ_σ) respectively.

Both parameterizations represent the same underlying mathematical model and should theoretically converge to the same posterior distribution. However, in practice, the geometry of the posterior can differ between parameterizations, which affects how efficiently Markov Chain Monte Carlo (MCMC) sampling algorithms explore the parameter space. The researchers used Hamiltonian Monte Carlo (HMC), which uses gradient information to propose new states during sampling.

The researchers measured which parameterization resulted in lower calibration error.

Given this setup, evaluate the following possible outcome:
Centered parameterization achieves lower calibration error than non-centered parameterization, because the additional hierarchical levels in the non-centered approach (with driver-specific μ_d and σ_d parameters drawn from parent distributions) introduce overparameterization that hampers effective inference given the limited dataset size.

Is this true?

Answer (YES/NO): NO